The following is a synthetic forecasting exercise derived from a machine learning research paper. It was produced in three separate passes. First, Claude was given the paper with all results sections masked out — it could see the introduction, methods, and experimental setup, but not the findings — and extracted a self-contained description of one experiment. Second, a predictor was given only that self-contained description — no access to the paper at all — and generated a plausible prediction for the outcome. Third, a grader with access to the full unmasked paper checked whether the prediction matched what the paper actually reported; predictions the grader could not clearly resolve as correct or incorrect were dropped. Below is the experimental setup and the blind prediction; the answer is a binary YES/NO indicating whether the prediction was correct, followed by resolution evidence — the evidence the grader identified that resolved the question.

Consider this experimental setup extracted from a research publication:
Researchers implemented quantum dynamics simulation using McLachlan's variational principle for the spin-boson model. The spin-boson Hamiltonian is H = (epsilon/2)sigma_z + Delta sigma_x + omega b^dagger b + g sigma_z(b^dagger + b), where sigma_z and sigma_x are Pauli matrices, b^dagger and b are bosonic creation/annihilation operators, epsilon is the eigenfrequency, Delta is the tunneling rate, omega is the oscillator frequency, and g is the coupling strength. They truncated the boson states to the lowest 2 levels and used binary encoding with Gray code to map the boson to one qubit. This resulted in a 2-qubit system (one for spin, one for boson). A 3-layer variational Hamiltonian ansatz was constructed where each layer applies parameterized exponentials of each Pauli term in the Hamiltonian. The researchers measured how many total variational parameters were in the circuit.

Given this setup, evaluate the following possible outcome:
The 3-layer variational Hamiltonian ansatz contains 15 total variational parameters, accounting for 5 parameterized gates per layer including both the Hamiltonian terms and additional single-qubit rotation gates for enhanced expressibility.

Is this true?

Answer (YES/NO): NO